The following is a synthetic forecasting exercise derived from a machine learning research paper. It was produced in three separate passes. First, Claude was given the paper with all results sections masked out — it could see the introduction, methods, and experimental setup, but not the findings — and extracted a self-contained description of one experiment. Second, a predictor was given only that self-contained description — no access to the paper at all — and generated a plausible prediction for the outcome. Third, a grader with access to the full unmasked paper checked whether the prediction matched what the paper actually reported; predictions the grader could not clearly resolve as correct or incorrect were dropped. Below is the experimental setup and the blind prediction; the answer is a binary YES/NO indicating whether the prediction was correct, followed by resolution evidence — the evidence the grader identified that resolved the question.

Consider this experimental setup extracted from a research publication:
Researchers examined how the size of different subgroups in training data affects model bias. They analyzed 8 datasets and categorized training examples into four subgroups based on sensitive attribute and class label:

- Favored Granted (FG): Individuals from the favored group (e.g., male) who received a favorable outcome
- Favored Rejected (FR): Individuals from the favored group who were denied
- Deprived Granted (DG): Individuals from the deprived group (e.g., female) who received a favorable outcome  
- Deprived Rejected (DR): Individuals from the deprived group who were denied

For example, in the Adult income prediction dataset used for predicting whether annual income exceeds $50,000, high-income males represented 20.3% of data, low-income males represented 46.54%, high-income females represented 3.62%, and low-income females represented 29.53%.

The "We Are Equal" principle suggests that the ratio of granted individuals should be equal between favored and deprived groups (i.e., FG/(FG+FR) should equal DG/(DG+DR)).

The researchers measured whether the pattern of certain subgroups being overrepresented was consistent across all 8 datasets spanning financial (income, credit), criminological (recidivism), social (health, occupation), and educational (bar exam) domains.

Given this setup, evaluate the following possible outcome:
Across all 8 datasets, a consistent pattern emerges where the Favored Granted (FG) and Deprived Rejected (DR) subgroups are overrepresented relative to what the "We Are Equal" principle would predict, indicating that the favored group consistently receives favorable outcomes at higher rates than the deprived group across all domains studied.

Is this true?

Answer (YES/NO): YES